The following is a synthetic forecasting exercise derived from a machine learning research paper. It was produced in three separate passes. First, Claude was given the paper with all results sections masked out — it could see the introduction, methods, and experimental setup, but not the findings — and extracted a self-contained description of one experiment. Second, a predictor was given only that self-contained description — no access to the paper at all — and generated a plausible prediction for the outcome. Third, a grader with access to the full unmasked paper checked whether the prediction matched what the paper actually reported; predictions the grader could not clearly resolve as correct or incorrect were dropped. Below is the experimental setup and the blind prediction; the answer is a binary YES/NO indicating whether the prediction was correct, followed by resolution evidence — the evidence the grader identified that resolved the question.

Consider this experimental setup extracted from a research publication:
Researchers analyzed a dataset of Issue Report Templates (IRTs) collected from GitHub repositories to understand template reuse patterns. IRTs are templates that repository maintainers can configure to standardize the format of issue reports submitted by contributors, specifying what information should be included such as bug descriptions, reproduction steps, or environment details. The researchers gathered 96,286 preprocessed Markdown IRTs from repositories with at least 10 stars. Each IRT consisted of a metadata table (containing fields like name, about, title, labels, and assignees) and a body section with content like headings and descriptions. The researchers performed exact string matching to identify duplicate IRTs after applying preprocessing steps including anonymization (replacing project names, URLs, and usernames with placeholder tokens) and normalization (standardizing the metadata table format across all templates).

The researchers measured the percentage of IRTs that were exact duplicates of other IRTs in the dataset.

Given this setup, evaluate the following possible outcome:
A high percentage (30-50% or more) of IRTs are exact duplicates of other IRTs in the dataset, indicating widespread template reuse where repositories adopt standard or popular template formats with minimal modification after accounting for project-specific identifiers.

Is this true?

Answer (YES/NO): YES